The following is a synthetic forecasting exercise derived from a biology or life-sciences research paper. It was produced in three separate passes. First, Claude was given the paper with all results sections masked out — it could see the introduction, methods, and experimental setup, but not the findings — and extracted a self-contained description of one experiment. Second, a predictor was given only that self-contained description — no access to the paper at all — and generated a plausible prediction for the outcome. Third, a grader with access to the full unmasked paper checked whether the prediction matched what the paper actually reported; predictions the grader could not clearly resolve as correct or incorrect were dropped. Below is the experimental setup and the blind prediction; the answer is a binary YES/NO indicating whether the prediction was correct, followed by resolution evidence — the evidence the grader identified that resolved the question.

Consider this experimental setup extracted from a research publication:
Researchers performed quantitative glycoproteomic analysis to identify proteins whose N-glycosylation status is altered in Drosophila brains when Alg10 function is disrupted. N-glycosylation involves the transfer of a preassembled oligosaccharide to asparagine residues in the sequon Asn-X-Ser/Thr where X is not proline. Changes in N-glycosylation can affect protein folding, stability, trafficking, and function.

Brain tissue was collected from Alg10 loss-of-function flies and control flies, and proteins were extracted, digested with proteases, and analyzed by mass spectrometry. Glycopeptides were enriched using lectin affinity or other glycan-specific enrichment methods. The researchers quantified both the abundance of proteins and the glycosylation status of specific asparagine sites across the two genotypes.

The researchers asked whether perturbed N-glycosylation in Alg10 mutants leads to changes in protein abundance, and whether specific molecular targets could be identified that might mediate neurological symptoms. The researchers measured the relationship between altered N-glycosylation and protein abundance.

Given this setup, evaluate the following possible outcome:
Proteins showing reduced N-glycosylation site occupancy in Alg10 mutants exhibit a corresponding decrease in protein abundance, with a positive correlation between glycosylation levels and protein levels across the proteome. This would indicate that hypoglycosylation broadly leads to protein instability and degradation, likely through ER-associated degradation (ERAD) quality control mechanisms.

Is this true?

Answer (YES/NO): NO